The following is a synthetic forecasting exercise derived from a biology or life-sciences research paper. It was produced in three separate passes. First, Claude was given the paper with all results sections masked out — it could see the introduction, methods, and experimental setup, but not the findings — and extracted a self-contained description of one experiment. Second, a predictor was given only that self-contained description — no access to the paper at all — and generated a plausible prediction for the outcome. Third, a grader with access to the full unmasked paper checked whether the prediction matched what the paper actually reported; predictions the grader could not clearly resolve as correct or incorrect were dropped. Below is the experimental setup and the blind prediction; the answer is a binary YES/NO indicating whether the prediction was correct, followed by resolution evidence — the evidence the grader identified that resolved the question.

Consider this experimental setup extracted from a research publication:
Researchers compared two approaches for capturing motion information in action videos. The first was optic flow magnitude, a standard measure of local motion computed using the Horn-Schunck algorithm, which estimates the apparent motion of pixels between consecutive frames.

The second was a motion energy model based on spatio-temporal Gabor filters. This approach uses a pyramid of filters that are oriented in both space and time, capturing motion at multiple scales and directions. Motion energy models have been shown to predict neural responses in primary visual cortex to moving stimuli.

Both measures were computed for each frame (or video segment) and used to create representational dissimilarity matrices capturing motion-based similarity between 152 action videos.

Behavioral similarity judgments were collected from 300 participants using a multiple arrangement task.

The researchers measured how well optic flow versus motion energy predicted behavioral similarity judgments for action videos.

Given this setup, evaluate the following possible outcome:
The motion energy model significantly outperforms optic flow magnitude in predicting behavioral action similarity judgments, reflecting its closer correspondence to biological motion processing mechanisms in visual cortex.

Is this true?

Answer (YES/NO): NO